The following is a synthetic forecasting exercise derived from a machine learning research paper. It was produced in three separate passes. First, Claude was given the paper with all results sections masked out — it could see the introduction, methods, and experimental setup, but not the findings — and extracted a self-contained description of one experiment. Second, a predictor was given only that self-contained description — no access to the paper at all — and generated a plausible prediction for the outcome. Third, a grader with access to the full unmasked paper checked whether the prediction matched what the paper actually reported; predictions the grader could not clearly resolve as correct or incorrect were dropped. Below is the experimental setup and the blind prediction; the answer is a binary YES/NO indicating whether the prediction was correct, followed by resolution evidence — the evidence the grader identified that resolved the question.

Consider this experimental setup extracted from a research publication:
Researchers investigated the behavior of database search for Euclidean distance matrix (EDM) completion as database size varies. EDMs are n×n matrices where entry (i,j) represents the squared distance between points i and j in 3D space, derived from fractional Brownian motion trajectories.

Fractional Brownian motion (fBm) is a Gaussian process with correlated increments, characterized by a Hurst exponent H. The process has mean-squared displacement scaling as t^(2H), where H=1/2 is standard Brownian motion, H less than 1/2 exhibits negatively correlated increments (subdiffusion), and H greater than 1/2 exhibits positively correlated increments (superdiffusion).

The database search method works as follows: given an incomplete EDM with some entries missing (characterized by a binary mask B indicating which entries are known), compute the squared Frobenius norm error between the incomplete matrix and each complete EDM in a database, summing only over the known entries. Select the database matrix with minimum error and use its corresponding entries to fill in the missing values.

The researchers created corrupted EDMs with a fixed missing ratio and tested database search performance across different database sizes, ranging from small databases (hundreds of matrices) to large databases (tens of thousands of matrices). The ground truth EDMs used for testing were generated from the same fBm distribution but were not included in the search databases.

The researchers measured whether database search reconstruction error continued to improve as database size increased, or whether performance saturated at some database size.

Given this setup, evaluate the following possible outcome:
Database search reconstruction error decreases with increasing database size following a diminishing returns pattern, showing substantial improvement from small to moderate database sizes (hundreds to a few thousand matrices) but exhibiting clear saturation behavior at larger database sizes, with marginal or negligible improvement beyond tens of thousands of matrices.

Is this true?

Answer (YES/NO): NO